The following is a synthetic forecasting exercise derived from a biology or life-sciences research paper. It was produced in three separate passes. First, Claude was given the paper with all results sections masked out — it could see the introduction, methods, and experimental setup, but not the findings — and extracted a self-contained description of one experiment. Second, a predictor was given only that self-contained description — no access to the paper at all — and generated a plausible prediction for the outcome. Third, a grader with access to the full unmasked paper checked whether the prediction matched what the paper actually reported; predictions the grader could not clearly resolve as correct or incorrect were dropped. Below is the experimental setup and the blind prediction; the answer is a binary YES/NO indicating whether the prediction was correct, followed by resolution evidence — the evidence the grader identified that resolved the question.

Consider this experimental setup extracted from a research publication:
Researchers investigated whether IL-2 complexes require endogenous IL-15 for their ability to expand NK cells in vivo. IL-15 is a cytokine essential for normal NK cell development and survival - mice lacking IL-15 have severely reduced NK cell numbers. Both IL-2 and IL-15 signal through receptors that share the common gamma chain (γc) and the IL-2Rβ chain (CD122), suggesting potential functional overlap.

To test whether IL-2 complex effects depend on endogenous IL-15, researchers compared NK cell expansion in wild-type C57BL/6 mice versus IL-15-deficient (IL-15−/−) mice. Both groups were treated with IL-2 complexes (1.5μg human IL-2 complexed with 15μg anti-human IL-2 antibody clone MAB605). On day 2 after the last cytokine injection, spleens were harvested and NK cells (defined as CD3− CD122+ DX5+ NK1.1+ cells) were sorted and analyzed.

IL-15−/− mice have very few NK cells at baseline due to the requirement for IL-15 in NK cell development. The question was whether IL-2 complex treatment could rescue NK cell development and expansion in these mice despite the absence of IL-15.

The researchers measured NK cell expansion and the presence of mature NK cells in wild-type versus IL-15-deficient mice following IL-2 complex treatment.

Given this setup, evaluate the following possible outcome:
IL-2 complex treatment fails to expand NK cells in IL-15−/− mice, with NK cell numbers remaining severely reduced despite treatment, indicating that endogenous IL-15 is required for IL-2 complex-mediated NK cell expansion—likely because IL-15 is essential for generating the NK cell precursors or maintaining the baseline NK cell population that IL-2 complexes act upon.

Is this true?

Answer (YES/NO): NO